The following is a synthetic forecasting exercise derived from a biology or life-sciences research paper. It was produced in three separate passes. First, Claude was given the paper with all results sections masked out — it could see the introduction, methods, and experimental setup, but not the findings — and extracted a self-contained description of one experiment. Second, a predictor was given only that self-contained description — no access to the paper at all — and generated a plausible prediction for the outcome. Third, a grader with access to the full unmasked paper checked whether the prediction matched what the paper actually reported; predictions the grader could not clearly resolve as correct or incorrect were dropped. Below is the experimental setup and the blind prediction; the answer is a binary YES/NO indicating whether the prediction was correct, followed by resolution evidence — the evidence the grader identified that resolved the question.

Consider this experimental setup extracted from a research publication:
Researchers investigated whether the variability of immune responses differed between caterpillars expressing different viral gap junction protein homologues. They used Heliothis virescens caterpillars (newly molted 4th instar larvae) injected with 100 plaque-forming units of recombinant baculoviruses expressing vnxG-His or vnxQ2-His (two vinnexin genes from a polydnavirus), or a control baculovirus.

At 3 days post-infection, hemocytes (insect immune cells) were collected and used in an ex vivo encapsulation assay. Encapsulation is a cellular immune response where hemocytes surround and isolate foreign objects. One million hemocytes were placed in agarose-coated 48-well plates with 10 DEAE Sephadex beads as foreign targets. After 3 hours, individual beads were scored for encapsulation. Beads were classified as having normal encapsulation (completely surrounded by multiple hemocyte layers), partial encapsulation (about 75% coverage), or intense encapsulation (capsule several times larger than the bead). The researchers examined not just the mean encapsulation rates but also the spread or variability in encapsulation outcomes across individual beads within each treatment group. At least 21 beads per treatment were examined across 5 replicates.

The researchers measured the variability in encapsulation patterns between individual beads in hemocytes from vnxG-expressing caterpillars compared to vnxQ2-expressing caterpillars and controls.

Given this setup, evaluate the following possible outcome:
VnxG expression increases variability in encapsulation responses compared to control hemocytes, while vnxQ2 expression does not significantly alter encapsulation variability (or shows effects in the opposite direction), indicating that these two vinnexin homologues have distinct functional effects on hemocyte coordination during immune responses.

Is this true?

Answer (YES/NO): YES